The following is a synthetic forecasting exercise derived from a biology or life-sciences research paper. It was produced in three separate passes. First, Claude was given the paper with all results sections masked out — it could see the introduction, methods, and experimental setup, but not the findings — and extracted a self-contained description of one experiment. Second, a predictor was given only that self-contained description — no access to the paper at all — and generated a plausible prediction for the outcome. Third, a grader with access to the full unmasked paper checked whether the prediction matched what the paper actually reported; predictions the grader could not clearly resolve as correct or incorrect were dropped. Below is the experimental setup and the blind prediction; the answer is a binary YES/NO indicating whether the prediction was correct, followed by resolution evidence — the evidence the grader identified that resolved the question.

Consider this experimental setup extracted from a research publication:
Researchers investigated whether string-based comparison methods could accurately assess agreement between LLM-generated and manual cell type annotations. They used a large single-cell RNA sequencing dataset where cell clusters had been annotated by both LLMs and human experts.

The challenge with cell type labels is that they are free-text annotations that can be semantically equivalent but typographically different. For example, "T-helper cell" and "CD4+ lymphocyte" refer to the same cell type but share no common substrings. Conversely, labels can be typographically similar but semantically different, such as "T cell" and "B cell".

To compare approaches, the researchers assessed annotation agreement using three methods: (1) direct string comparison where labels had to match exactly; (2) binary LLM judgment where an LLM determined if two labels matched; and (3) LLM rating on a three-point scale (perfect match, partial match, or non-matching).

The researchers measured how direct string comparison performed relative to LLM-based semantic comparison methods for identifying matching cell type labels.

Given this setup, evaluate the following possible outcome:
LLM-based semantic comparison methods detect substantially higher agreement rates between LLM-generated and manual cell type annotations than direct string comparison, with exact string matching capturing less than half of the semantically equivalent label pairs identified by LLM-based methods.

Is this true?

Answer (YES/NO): NO